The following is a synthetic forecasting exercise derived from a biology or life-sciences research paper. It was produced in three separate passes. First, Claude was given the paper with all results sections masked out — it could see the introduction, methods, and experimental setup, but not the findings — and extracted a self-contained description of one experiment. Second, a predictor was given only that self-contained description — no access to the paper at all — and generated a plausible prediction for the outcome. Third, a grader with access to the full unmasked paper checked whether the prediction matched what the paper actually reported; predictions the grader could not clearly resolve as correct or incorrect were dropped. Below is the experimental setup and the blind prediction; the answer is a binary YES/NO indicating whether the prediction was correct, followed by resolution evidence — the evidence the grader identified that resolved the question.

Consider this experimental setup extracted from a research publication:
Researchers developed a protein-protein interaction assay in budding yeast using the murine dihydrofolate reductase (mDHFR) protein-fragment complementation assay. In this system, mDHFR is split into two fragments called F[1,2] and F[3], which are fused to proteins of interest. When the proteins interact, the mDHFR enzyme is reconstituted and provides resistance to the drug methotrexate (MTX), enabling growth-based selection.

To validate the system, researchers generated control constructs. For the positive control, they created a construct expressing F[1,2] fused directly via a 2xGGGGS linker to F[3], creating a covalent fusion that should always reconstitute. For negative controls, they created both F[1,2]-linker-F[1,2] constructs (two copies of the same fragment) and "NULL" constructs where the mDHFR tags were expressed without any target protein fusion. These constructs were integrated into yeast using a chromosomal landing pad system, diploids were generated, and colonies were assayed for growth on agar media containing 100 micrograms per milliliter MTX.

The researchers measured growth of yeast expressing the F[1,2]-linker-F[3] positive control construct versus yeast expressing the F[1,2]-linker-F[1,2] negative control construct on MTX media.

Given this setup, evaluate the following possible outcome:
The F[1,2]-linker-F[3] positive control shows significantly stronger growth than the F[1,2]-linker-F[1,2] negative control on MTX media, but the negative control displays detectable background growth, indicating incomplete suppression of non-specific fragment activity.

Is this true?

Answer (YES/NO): NO